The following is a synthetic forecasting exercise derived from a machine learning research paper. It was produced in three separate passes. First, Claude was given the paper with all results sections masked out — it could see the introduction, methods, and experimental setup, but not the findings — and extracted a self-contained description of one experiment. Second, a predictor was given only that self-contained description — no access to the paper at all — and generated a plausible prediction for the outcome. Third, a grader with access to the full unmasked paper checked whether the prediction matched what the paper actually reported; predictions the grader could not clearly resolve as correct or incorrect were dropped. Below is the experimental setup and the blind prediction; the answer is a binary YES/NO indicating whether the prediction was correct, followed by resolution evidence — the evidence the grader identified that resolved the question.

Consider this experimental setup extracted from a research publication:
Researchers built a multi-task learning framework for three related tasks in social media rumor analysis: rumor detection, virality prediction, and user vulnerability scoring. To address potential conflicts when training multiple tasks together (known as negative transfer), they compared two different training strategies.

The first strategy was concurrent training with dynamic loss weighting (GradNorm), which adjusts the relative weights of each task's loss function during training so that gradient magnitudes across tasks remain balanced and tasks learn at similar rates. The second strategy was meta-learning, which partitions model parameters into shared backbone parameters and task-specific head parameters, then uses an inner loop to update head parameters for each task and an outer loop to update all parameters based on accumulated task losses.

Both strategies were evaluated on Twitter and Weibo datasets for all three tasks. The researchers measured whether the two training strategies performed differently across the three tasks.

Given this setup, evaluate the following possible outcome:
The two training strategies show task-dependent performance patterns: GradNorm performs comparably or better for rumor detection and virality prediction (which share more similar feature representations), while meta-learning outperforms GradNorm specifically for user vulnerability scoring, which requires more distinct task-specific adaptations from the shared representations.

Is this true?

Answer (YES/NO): NO